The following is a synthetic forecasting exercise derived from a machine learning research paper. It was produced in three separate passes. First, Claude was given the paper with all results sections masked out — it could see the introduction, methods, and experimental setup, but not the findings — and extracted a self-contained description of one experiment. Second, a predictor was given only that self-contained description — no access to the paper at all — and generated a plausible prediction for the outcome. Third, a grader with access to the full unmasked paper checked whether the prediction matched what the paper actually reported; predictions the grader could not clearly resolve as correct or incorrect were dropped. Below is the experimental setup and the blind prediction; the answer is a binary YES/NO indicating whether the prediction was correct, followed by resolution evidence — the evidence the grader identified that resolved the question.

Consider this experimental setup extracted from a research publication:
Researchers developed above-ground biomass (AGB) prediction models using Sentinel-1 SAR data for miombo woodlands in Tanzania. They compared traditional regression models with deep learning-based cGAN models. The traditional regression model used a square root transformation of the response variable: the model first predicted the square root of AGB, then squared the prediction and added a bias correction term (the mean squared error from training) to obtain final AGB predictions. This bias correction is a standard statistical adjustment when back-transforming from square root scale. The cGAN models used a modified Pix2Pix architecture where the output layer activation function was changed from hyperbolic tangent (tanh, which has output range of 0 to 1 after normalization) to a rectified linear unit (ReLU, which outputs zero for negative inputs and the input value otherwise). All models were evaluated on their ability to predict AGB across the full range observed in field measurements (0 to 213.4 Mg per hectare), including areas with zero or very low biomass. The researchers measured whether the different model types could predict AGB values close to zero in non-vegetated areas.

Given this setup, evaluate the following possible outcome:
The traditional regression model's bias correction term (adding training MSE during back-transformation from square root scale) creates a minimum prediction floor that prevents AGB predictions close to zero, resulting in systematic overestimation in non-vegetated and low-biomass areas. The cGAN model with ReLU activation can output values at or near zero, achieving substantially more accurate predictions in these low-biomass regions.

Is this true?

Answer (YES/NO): YES